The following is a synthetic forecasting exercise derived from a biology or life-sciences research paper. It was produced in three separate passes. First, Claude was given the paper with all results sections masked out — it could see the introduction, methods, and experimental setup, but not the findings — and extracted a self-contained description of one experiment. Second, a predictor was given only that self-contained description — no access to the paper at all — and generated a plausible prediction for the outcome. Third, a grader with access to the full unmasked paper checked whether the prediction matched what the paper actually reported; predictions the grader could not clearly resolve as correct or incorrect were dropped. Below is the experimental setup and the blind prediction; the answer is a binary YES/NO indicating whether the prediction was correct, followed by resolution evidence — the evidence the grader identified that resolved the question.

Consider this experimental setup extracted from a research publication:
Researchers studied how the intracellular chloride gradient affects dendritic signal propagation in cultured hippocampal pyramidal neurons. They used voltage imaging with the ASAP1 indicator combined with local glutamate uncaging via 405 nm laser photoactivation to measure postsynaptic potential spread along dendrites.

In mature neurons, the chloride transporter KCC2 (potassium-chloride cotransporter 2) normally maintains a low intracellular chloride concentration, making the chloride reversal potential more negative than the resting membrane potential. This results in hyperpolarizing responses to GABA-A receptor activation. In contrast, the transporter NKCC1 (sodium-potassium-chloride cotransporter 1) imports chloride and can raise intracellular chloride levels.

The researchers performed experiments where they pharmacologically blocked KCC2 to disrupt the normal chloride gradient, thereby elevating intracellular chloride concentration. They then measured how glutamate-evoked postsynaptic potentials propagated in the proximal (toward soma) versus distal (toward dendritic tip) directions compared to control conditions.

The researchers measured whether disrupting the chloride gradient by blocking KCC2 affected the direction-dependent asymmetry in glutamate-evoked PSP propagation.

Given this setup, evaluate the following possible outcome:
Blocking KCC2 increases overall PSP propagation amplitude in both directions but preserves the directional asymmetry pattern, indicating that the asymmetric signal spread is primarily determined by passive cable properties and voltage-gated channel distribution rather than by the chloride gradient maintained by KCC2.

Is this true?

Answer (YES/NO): NO